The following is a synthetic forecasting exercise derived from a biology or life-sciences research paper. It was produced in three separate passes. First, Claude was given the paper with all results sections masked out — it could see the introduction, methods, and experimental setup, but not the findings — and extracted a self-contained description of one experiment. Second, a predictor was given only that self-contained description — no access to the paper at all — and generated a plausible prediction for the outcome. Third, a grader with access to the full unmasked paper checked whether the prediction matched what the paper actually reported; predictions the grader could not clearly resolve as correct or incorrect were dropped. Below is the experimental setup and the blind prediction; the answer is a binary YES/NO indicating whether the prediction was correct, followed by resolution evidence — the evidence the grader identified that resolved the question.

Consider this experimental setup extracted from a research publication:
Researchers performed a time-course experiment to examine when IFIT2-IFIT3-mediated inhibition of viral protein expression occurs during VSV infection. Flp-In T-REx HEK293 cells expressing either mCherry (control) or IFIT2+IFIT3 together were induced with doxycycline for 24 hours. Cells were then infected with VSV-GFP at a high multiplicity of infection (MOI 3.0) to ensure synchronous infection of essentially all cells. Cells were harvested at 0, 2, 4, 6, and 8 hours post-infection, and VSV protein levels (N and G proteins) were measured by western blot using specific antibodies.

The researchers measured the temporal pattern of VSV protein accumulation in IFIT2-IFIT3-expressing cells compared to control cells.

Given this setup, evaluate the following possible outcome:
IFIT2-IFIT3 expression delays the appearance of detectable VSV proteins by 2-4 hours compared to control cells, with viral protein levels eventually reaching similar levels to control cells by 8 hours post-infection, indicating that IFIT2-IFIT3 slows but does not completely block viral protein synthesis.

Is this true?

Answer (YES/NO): NO